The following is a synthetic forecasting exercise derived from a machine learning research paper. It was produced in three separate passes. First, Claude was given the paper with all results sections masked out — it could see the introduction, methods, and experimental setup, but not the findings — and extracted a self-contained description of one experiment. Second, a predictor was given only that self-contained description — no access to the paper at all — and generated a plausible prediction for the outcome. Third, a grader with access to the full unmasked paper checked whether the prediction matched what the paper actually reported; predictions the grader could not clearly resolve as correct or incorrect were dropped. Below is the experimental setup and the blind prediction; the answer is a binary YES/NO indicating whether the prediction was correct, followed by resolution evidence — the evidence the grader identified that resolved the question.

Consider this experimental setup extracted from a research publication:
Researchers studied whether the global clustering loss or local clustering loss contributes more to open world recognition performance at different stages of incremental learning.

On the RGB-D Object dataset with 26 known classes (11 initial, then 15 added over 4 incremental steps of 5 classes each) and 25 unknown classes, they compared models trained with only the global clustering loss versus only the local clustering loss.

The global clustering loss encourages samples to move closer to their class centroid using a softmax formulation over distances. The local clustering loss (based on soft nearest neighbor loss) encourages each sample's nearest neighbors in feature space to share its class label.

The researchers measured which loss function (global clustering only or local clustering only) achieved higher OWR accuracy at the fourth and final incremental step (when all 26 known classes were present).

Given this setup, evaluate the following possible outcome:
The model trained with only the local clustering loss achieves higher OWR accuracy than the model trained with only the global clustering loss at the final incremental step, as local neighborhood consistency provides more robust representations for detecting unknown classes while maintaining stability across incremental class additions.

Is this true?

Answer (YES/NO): YES